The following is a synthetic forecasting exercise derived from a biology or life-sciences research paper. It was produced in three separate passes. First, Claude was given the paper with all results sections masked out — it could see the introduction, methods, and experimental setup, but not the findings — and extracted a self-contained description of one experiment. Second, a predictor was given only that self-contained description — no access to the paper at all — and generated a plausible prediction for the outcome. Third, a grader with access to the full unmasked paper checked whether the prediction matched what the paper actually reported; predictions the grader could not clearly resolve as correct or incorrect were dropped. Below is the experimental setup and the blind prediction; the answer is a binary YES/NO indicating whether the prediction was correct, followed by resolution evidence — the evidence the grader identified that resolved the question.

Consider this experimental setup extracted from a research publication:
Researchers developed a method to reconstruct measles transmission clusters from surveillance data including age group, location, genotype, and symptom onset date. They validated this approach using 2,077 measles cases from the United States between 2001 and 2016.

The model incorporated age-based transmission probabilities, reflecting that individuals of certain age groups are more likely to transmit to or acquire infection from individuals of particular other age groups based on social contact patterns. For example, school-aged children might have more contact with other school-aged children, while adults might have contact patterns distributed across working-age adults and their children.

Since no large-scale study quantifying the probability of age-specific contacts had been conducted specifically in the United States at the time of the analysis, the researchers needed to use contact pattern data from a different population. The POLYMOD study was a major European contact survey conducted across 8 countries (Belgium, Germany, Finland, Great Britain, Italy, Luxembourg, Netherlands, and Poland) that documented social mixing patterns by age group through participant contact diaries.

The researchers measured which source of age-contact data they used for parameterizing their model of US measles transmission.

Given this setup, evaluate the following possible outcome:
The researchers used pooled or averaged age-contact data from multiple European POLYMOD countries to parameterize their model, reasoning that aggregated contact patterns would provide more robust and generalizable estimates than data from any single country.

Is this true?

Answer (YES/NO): NO